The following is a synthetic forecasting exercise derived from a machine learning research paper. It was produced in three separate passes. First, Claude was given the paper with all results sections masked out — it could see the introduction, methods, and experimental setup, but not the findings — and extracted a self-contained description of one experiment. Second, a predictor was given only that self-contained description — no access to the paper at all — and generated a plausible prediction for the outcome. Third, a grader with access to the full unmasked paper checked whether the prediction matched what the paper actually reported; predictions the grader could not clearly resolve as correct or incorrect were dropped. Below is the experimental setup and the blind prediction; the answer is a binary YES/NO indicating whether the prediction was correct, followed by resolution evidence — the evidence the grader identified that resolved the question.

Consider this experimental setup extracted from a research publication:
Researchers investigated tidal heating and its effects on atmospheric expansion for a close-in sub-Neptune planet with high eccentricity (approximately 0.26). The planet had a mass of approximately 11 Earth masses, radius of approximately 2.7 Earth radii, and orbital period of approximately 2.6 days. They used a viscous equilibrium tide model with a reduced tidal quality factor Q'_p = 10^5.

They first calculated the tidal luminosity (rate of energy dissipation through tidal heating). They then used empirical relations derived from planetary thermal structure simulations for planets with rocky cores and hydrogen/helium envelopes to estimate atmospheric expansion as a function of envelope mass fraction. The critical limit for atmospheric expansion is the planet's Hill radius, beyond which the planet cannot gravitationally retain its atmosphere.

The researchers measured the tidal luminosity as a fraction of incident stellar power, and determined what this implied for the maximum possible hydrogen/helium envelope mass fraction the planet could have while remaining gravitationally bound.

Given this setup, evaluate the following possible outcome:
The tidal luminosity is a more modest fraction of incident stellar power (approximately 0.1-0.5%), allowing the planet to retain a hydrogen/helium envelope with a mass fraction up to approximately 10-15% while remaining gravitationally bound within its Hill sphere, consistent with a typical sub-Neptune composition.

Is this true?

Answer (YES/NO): NO